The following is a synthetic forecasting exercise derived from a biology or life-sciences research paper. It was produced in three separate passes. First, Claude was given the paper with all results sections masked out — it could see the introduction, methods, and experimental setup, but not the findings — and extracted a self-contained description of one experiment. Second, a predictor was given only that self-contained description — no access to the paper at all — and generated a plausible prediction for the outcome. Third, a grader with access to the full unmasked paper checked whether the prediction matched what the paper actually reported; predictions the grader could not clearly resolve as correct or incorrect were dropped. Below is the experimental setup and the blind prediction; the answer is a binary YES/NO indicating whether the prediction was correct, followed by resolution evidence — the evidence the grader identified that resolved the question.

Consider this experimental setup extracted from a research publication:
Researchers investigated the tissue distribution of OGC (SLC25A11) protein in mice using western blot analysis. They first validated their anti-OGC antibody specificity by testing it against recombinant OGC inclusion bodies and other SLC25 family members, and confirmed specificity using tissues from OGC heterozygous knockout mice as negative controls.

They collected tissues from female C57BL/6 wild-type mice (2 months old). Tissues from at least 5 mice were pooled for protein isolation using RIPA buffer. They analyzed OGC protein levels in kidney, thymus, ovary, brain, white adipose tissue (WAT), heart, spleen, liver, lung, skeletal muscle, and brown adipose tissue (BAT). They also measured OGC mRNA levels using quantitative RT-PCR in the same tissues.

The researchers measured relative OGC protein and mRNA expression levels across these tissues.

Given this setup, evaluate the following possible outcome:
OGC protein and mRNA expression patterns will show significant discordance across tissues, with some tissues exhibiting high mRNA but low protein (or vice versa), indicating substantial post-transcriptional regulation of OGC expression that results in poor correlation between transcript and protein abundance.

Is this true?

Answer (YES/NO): NO